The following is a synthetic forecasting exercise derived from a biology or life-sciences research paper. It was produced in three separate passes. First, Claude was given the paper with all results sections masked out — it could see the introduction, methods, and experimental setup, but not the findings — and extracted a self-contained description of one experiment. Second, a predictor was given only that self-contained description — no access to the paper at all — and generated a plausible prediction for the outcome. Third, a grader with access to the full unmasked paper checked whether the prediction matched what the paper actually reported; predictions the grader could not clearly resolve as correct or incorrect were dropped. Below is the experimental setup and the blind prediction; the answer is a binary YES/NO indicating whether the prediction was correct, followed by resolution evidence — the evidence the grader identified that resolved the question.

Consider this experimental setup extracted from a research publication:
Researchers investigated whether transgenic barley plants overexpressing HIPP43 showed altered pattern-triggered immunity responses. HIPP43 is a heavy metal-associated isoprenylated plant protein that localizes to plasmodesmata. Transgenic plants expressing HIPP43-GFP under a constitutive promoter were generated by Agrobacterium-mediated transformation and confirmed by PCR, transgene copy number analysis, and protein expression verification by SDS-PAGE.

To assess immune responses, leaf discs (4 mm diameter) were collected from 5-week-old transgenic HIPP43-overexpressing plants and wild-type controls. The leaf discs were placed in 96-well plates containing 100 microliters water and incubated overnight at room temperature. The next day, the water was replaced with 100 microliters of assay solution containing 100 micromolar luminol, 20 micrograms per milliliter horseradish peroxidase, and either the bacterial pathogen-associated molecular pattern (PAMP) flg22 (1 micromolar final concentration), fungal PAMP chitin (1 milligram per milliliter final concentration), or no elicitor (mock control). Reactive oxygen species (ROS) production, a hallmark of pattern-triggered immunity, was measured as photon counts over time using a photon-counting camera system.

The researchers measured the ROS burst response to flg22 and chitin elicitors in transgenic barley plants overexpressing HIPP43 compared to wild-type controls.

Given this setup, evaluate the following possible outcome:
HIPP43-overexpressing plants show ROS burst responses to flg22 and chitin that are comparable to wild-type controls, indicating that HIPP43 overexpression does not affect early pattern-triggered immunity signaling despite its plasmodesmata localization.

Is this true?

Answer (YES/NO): NO